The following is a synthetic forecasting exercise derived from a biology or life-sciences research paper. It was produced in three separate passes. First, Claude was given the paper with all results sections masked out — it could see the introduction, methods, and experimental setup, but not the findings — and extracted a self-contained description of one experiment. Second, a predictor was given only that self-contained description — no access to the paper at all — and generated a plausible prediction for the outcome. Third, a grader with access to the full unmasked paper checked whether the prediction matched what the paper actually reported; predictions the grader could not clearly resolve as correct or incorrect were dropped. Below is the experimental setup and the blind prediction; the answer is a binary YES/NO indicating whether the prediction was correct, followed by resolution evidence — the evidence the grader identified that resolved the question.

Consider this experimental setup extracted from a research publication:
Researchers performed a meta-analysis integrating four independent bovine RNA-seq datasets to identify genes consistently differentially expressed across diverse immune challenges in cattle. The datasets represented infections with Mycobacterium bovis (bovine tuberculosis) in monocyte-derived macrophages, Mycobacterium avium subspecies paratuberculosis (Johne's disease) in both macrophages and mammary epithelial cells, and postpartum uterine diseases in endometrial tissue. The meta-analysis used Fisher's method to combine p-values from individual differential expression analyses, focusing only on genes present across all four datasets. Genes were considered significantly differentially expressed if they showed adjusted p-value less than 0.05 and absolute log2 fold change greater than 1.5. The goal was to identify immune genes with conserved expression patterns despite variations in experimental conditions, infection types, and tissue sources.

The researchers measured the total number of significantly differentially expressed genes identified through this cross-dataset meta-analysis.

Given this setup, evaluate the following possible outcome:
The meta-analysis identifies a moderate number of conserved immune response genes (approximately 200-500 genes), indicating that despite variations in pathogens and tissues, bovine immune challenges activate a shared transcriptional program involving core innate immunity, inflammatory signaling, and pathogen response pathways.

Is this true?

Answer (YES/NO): NO